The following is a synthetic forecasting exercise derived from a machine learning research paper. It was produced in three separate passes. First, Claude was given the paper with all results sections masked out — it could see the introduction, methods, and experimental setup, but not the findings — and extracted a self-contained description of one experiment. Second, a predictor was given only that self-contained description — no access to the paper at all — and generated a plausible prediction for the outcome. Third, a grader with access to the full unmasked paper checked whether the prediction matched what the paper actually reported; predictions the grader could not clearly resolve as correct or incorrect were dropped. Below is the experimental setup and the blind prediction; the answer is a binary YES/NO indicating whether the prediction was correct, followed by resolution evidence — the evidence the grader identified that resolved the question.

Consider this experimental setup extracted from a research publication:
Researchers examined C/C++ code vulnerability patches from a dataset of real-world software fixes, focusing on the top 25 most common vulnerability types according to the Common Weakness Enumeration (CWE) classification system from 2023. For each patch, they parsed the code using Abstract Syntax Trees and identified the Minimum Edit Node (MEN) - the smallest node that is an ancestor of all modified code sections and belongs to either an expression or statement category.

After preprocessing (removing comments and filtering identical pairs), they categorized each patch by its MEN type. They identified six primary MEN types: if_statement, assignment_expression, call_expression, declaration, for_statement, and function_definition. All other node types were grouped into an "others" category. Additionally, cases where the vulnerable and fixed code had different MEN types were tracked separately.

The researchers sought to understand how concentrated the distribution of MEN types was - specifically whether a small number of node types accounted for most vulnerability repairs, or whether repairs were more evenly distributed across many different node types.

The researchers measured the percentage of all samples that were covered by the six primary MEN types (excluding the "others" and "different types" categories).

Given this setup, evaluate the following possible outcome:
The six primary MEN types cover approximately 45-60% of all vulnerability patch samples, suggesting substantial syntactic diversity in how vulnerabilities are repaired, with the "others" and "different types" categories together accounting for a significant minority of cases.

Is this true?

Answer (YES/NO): NO